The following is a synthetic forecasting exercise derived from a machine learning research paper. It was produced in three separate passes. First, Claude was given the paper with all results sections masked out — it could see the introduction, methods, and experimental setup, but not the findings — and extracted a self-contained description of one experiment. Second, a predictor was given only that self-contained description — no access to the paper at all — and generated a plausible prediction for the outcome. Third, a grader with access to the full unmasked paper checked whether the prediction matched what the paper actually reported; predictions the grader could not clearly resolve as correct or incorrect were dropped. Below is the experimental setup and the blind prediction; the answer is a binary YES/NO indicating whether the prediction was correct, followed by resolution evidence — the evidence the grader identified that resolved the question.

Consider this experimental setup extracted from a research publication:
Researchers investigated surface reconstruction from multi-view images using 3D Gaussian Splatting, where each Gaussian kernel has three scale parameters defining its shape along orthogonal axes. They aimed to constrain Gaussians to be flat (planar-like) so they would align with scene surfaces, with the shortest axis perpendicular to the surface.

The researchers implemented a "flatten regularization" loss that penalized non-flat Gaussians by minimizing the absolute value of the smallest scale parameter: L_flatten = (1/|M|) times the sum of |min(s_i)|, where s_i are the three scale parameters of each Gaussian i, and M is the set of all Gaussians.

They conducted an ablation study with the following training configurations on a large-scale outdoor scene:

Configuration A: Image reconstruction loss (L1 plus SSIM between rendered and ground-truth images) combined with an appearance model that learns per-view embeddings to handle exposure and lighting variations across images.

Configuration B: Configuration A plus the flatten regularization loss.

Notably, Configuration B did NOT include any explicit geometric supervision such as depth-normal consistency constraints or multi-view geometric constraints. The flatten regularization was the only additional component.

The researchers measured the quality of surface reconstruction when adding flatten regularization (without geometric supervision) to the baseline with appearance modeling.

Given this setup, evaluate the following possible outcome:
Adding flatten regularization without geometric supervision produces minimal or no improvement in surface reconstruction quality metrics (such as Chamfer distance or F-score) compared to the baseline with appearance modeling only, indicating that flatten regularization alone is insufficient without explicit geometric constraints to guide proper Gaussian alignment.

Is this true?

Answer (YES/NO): NO